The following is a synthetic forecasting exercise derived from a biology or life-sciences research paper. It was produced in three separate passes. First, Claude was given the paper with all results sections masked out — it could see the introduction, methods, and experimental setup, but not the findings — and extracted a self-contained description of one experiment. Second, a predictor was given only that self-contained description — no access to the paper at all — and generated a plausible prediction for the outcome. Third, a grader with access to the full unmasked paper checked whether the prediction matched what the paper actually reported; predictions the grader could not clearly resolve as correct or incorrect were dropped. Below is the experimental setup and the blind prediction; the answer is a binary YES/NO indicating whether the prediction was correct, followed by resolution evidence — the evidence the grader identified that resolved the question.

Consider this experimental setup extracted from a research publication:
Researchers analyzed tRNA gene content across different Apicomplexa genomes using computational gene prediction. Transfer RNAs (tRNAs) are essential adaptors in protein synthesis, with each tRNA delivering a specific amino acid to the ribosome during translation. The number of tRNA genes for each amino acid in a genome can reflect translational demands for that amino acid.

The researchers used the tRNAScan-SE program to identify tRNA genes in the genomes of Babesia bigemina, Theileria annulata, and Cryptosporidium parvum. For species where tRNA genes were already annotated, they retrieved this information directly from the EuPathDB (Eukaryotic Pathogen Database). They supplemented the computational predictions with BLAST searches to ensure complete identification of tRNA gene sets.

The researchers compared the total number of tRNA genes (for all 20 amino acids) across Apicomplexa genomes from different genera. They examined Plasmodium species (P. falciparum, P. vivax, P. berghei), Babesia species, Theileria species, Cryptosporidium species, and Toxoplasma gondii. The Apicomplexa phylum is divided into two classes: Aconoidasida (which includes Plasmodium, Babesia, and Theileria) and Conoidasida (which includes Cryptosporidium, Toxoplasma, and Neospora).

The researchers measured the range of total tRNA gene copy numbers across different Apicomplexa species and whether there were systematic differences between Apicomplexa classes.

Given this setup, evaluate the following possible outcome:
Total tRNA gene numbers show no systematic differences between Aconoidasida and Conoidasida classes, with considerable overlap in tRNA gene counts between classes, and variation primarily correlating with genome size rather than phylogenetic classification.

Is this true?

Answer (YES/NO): YES